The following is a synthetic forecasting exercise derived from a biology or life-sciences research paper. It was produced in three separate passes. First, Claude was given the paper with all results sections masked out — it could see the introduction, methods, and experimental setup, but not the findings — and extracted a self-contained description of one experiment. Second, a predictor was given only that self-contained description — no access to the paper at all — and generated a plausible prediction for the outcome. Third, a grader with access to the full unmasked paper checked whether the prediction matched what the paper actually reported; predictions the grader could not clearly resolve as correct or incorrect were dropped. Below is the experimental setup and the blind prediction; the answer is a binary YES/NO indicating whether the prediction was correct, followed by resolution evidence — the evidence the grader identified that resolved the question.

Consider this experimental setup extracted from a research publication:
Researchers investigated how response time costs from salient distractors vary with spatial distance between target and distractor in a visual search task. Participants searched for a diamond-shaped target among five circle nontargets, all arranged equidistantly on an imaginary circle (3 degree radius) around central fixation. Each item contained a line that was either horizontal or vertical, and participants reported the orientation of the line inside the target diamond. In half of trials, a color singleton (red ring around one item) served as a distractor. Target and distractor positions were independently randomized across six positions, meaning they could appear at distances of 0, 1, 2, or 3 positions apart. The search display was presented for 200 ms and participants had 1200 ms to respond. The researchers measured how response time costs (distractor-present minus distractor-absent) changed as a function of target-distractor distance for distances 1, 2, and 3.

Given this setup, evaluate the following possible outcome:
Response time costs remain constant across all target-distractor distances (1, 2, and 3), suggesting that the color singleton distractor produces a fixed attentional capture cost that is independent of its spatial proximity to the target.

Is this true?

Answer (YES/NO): NO